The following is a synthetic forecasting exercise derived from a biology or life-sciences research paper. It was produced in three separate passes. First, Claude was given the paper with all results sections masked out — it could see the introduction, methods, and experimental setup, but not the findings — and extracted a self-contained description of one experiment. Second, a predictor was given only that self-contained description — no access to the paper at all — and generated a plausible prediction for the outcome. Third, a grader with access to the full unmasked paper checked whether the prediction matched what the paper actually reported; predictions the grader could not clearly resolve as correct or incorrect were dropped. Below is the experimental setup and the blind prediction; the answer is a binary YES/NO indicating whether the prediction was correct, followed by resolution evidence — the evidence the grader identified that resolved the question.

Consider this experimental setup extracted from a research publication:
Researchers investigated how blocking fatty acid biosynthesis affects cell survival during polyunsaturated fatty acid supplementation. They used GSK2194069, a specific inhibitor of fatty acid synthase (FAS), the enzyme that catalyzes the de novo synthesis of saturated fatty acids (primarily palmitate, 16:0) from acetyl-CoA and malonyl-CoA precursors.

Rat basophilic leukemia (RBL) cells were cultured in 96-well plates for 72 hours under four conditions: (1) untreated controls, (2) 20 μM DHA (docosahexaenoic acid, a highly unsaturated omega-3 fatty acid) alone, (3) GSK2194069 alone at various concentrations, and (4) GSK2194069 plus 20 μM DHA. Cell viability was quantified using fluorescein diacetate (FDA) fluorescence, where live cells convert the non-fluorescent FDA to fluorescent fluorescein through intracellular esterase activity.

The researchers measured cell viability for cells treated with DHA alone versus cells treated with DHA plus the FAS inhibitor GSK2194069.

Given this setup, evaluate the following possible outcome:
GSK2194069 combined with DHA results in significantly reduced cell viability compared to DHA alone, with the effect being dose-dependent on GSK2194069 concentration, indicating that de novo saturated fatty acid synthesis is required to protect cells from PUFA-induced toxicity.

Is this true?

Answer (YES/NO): NO